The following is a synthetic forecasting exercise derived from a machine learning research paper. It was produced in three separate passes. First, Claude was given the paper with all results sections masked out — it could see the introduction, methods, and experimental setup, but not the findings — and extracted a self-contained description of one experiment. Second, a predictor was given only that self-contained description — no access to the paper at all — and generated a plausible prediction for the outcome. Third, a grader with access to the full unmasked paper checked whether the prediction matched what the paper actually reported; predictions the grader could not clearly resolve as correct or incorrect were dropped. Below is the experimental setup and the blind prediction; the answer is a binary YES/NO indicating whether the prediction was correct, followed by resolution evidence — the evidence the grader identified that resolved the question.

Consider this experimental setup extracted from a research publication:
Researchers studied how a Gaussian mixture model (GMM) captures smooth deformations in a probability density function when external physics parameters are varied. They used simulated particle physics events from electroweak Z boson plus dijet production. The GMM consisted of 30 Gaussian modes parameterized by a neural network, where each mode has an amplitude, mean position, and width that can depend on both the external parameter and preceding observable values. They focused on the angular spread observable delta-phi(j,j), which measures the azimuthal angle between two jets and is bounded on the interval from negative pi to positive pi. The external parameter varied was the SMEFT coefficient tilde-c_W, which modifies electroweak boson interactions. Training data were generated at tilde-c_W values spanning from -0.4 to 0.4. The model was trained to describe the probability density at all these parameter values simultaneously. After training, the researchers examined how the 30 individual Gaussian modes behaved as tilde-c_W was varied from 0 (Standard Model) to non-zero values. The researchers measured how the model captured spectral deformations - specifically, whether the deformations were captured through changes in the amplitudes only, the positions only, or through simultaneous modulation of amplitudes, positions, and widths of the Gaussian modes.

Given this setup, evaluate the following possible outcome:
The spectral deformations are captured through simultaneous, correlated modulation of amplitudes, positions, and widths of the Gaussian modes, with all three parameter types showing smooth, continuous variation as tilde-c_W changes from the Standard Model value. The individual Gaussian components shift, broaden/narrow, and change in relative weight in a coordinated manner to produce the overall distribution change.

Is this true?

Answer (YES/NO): YES